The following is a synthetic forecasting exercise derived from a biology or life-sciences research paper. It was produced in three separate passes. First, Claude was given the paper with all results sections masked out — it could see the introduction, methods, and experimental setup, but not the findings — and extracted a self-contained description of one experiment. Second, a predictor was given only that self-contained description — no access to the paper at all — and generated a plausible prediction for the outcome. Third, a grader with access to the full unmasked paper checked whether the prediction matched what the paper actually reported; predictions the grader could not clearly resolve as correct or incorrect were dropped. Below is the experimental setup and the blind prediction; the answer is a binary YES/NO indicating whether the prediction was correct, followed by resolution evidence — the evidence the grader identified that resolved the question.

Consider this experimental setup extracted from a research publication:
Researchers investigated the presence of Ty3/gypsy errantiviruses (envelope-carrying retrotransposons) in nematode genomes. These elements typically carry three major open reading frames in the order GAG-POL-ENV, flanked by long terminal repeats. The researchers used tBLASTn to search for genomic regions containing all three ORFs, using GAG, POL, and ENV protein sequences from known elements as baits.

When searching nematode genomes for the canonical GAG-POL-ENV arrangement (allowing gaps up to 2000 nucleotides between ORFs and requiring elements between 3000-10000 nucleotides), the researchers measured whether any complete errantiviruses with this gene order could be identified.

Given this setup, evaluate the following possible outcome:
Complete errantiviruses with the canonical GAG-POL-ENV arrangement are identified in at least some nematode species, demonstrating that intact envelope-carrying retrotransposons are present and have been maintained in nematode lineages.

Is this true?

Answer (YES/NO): NO